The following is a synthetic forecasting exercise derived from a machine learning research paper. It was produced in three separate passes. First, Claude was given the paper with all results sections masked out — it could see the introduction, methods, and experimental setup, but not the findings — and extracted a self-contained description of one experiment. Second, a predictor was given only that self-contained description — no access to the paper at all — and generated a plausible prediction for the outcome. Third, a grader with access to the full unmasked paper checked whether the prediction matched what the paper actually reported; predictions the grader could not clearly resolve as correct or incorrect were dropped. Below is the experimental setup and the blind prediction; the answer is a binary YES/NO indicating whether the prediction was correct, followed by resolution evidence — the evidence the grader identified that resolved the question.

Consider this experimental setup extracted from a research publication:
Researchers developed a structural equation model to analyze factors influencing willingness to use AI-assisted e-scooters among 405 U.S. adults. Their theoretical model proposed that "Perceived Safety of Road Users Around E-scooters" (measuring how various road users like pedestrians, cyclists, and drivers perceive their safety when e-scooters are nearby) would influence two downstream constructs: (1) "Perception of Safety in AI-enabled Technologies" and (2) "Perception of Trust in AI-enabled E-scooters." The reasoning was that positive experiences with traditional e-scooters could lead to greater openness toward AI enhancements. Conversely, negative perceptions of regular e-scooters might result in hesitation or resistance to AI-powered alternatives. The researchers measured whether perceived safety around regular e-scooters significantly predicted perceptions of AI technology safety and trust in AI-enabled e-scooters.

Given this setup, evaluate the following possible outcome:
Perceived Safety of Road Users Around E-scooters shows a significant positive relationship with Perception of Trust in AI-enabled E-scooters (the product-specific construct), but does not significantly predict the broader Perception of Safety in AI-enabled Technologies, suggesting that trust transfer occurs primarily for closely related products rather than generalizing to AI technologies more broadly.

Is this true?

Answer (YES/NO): NO